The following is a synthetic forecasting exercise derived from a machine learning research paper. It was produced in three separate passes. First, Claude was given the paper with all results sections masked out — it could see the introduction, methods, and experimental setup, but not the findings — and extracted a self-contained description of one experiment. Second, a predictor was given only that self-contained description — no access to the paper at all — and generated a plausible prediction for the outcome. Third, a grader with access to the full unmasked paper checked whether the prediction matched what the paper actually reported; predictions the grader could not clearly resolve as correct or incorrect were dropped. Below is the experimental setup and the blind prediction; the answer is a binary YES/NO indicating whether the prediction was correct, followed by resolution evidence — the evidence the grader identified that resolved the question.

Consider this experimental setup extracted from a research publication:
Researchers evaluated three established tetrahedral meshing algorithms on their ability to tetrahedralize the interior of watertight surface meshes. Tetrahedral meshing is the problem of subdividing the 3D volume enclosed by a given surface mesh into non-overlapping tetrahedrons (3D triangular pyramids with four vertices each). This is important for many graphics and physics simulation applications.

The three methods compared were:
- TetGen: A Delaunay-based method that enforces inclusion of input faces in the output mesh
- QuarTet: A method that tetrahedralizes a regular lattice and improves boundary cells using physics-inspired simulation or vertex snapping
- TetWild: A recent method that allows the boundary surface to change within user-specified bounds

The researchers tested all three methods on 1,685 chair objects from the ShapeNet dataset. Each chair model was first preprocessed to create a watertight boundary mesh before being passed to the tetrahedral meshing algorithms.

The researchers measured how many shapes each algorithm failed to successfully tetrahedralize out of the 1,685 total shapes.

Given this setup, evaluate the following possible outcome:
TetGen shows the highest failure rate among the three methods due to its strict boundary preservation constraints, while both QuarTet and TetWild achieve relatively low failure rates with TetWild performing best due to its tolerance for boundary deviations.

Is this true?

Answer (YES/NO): YES